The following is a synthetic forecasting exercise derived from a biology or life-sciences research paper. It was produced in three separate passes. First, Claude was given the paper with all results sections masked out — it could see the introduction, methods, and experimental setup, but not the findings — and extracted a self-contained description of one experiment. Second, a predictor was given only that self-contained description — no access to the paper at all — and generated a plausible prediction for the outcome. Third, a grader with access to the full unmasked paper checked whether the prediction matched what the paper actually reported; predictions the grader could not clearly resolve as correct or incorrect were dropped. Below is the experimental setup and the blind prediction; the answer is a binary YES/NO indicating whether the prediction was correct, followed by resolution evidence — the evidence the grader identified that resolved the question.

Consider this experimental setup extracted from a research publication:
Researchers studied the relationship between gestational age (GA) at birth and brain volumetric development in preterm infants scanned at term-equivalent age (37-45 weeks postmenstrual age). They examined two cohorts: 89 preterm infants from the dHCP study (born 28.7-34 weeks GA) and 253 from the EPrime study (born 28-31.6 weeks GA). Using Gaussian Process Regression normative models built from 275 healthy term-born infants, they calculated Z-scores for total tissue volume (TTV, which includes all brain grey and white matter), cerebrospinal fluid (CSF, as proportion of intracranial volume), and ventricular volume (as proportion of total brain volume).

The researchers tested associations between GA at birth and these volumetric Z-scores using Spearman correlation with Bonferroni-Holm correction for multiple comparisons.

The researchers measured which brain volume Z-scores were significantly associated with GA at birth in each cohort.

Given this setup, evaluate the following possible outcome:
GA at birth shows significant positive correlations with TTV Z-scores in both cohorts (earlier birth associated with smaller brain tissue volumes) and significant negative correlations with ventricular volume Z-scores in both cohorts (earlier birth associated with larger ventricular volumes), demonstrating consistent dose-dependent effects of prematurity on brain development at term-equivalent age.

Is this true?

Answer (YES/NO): NO